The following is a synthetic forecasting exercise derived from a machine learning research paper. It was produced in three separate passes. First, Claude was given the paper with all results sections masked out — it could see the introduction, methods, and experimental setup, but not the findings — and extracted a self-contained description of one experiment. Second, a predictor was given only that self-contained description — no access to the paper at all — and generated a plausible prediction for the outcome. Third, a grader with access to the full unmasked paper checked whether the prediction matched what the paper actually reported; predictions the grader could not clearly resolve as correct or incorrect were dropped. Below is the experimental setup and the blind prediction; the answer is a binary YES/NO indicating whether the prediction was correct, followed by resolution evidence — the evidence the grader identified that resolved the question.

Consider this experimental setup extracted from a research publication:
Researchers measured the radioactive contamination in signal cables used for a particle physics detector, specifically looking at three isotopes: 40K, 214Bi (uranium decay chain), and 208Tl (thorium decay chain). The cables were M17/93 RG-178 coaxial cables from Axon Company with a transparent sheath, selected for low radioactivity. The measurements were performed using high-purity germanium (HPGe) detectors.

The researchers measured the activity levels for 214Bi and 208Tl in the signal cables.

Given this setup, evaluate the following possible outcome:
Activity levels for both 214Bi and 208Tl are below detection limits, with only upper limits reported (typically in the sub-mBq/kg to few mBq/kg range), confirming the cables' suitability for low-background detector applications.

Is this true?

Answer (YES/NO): YES